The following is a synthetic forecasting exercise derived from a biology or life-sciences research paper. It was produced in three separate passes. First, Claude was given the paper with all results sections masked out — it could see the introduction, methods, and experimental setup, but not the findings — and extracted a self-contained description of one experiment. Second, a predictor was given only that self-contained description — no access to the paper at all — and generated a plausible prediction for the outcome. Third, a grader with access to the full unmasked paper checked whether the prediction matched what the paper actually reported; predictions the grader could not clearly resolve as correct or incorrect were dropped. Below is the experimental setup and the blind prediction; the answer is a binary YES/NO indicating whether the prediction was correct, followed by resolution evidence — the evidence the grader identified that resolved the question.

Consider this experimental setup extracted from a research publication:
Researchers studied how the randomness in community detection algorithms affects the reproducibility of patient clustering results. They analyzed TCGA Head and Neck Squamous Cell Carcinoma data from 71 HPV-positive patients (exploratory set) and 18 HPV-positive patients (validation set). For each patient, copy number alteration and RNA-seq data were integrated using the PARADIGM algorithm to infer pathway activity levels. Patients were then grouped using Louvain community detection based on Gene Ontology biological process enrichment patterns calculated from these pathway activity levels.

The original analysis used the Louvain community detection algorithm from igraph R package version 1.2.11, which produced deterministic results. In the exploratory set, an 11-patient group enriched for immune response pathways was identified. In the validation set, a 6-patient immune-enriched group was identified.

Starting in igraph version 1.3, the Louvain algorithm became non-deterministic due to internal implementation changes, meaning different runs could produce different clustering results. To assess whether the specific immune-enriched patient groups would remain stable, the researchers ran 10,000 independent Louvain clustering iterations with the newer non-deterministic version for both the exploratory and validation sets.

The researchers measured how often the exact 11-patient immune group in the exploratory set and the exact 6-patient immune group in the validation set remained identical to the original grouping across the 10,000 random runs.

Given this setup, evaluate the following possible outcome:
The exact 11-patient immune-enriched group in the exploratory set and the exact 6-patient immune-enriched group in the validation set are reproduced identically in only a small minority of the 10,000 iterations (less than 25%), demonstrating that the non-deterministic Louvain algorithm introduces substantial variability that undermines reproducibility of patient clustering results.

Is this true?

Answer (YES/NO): NO